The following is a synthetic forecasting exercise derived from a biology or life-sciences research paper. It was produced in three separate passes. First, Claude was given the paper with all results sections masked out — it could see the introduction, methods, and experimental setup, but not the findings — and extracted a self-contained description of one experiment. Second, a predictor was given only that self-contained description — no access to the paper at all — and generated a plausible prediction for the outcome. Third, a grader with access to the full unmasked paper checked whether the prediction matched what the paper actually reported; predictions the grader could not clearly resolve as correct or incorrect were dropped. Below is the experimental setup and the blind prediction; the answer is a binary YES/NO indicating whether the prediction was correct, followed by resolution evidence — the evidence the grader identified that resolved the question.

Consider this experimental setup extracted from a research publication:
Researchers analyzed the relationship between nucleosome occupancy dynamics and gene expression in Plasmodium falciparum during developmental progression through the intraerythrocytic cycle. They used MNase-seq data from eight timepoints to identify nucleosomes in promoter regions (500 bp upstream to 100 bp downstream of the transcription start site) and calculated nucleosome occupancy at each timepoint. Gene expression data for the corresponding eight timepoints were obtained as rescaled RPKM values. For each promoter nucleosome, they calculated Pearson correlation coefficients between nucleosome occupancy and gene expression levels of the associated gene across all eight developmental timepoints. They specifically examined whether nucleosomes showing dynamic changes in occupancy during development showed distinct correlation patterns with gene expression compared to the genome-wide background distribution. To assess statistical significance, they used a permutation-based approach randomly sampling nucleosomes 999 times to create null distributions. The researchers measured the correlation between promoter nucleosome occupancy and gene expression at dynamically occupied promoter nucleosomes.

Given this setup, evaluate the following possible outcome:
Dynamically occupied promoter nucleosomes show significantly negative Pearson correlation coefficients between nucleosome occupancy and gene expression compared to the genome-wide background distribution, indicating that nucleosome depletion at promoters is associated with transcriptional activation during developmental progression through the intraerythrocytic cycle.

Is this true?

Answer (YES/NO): YES